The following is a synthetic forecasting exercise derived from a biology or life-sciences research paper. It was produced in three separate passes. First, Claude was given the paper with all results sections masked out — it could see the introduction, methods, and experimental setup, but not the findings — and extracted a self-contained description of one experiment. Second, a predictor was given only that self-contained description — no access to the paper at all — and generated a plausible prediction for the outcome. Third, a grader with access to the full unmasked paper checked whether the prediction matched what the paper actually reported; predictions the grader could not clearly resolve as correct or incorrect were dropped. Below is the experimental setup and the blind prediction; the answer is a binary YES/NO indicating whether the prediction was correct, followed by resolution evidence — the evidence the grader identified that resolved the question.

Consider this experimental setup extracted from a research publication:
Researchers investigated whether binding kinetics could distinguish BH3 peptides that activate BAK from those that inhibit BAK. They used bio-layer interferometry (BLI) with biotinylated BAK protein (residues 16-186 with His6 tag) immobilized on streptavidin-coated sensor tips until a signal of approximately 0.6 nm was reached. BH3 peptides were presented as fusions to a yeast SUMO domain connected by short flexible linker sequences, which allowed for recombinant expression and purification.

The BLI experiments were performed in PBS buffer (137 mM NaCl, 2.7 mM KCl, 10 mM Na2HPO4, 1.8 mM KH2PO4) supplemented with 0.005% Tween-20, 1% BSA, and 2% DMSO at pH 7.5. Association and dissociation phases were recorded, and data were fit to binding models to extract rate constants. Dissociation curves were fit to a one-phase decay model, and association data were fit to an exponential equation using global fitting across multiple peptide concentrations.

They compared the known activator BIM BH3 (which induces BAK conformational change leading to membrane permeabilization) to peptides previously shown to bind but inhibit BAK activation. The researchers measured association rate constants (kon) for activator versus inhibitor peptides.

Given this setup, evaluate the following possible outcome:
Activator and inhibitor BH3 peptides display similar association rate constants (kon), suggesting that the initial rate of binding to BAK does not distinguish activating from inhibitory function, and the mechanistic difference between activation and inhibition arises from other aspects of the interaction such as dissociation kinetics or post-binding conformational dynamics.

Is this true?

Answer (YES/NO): YES